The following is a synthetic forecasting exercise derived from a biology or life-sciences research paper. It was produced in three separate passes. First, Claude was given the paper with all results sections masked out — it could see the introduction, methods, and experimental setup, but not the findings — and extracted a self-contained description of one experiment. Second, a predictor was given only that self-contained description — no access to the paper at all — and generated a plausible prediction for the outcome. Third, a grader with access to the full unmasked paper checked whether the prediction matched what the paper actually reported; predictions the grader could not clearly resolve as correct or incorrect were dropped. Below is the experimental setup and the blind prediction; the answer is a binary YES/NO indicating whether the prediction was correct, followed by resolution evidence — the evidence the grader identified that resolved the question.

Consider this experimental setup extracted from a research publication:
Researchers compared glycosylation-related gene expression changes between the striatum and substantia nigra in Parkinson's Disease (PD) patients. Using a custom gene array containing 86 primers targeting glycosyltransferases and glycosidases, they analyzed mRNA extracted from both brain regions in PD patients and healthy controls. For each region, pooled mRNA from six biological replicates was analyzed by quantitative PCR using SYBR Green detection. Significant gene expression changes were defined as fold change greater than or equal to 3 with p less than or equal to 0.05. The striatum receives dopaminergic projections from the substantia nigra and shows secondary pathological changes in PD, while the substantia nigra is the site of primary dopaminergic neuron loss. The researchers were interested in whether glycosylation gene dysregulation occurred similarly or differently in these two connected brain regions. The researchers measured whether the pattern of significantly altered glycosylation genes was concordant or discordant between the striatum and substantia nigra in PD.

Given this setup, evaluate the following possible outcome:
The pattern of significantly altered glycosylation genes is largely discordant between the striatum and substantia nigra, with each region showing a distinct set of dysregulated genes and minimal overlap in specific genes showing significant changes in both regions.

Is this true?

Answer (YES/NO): YES